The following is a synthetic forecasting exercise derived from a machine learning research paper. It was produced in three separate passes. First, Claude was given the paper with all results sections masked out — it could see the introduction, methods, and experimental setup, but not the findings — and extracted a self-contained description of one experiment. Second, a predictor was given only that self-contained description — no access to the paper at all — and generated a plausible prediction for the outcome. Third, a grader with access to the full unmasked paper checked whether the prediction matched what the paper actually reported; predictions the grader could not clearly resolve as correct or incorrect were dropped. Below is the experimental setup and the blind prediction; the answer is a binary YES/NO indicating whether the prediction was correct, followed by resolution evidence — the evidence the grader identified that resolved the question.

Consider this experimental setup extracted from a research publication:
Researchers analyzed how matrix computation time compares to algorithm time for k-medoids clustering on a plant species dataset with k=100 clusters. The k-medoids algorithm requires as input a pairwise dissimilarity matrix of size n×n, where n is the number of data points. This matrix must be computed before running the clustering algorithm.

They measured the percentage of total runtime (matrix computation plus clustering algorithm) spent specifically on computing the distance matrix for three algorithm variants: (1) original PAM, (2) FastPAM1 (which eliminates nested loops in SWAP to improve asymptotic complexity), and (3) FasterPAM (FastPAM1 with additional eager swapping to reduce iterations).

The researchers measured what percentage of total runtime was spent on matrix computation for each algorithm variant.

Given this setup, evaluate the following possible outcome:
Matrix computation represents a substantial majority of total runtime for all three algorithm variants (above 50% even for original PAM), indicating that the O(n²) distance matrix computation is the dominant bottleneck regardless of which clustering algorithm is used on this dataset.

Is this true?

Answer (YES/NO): NO